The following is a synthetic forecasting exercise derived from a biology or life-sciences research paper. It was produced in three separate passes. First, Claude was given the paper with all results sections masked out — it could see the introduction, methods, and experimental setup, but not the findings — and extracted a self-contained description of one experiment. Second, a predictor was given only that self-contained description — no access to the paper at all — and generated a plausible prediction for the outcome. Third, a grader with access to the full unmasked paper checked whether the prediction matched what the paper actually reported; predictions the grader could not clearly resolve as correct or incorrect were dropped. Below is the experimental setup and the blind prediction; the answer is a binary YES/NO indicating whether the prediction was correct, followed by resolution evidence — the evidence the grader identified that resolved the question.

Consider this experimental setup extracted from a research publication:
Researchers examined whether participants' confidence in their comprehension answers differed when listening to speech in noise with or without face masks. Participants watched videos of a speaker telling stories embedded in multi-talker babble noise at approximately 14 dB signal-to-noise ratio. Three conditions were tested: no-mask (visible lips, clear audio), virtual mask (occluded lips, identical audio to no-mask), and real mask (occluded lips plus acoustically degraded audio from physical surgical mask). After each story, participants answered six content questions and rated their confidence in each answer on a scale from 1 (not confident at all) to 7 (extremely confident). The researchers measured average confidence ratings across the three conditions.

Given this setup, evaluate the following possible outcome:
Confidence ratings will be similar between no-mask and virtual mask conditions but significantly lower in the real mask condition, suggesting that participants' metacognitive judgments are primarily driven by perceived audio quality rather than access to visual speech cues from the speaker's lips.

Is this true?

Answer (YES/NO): NO